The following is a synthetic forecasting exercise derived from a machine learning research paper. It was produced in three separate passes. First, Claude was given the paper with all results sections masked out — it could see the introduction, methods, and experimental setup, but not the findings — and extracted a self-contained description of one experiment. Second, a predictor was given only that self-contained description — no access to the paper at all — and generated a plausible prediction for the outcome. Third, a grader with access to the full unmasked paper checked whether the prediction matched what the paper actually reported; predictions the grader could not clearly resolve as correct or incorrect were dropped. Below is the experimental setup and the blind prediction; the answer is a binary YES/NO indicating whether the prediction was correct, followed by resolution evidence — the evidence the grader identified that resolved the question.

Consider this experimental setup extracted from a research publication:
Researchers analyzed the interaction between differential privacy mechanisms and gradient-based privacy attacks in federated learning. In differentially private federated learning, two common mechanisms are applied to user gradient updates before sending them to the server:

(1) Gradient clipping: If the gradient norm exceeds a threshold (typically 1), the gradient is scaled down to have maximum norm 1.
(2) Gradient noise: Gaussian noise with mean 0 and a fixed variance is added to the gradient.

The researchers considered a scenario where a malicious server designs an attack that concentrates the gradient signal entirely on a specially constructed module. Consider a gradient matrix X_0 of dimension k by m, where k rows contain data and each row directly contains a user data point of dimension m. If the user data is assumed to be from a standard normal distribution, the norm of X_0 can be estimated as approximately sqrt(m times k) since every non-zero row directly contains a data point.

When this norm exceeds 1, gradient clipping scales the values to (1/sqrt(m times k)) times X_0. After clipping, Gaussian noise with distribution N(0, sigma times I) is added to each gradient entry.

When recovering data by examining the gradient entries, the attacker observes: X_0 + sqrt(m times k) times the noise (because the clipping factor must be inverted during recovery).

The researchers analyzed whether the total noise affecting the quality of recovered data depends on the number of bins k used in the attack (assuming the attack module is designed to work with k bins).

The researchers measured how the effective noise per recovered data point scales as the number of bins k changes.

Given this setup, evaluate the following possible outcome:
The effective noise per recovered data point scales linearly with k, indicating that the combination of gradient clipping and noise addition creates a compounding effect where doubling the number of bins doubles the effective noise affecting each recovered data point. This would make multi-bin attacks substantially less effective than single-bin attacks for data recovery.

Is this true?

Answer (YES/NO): NO